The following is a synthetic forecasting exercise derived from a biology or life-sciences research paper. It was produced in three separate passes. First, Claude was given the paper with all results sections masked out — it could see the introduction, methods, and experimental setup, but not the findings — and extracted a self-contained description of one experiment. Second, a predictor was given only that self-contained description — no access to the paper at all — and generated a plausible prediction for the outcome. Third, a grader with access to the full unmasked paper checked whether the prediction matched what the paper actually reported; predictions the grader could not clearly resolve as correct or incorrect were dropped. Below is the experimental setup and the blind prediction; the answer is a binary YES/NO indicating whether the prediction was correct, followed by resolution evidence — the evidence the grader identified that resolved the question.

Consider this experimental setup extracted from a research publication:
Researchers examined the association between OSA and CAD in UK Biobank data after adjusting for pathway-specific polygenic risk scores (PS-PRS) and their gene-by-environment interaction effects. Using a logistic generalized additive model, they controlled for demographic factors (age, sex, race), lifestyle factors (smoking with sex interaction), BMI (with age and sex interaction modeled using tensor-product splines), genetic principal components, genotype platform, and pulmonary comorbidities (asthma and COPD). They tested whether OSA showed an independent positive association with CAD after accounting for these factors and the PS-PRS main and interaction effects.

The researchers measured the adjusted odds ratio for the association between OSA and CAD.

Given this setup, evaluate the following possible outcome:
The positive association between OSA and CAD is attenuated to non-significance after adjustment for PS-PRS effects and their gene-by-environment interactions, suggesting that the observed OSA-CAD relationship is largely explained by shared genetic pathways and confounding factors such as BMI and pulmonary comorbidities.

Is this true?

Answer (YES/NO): NO